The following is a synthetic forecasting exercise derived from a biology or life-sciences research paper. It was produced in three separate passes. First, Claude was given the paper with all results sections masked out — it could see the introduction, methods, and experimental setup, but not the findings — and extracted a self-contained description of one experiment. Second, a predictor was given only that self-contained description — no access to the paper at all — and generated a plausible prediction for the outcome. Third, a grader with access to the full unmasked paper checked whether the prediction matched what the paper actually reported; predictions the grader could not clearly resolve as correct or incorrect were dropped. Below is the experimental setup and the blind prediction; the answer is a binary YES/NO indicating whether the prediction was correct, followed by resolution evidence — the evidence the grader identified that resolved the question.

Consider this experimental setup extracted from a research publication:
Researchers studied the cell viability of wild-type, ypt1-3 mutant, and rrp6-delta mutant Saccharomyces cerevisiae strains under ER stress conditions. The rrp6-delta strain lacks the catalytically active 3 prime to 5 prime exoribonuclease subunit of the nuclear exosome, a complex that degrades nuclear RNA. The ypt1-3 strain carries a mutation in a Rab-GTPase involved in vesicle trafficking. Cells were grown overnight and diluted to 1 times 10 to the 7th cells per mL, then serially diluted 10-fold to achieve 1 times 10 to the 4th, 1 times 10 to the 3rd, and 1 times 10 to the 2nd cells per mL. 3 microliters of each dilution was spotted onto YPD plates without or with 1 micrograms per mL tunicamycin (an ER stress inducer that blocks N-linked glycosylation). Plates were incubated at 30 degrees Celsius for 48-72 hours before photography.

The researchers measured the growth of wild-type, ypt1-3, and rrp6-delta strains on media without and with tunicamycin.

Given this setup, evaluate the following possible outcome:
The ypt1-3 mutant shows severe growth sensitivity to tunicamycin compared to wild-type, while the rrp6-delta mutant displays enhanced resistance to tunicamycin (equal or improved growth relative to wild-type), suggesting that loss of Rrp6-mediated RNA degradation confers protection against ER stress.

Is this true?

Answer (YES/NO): NO